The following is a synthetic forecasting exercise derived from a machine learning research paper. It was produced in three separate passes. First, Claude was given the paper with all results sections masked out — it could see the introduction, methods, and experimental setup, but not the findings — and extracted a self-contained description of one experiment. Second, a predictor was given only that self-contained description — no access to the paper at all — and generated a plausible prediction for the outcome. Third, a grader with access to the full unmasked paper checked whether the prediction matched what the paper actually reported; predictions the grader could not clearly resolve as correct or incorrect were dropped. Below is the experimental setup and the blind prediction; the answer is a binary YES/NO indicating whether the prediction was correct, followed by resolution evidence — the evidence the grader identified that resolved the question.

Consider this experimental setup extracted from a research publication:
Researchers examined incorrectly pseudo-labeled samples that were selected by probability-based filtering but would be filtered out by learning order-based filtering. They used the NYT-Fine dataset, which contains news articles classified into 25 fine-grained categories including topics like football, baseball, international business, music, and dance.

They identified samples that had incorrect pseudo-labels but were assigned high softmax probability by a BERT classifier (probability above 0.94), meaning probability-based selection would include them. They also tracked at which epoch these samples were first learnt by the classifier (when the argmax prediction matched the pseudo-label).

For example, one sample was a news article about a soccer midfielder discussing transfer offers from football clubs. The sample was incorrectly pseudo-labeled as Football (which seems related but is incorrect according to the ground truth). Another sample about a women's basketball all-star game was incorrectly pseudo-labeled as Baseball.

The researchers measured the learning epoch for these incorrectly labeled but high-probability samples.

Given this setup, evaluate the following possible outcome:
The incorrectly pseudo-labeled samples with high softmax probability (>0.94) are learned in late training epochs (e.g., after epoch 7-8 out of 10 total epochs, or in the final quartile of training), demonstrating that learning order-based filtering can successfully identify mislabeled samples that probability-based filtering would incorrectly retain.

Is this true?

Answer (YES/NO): NO